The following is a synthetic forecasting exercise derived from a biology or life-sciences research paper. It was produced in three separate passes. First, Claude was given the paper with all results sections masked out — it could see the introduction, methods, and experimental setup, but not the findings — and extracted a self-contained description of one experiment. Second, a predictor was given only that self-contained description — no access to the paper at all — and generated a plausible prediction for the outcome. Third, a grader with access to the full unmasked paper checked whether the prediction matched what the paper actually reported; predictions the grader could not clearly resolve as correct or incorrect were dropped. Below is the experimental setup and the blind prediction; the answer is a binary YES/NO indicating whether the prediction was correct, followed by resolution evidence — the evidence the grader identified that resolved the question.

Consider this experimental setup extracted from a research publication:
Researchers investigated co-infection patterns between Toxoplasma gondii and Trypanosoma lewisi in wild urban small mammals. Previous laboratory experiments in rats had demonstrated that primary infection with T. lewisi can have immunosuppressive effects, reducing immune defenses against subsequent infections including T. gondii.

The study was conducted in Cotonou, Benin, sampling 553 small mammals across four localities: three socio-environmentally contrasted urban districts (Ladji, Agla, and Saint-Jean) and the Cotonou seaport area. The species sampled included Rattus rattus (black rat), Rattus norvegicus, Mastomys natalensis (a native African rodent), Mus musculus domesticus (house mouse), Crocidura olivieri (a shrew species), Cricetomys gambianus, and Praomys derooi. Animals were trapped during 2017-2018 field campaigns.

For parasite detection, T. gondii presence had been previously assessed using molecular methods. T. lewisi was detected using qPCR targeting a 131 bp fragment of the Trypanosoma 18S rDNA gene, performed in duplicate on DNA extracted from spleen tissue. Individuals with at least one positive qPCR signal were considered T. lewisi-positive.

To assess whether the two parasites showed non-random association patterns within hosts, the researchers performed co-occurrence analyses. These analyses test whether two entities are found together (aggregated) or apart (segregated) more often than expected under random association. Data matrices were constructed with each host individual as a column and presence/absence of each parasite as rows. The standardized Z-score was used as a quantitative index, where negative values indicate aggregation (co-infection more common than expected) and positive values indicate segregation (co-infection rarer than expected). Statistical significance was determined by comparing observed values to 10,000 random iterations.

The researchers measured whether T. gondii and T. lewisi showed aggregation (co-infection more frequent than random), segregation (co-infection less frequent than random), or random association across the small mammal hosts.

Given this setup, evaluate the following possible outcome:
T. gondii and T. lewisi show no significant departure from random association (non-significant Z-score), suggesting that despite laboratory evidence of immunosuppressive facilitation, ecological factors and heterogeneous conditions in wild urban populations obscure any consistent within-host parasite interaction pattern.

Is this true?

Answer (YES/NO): NO